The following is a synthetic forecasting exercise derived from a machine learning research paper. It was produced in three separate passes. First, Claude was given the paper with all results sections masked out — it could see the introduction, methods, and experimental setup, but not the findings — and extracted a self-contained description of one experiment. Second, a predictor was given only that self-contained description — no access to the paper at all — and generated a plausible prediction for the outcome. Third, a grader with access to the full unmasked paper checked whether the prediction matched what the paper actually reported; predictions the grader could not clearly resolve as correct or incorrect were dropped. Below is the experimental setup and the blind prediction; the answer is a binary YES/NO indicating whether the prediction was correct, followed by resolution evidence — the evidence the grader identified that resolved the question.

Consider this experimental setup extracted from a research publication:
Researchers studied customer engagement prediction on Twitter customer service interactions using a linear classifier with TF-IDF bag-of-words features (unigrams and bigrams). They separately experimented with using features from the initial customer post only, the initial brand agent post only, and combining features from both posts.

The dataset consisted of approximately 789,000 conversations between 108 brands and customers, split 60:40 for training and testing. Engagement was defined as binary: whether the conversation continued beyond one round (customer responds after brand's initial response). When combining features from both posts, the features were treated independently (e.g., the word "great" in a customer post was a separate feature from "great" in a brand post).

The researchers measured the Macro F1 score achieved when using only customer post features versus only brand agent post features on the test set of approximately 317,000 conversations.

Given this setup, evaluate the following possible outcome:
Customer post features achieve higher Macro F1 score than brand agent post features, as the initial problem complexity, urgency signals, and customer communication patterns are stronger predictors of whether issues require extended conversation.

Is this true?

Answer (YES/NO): NO